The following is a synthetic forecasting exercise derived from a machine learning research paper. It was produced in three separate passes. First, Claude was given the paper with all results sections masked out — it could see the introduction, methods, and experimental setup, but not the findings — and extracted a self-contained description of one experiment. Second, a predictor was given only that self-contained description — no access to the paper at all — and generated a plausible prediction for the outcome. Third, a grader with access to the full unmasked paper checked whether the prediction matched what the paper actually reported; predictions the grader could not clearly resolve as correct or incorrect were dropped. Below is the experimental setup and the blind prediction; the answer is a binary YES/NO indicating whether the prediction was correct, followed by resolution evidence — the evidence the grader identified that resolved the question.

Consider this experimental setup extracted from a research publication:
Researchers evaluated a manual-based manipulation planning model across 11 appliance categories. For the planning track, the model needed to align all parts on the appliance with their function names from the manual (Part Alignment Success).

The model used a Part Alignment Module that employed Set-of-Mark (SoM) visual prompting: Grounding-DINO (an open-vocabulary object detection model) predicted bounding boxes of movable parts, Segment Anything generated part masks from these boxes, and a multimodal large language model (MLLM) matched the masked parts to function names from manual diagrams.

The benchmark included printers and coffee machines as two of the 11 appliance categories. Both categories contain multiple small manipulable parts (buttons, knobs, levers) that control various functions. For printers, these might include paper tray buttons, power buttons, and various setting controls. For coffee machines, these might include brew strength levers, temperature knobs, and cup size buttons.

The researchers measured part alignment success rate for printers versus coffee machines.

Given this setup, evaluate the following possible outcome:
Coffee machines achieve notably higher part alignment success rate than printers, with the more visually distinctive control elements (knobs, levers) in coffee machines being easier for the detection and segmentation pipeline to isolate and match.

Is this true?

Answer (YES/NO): YES